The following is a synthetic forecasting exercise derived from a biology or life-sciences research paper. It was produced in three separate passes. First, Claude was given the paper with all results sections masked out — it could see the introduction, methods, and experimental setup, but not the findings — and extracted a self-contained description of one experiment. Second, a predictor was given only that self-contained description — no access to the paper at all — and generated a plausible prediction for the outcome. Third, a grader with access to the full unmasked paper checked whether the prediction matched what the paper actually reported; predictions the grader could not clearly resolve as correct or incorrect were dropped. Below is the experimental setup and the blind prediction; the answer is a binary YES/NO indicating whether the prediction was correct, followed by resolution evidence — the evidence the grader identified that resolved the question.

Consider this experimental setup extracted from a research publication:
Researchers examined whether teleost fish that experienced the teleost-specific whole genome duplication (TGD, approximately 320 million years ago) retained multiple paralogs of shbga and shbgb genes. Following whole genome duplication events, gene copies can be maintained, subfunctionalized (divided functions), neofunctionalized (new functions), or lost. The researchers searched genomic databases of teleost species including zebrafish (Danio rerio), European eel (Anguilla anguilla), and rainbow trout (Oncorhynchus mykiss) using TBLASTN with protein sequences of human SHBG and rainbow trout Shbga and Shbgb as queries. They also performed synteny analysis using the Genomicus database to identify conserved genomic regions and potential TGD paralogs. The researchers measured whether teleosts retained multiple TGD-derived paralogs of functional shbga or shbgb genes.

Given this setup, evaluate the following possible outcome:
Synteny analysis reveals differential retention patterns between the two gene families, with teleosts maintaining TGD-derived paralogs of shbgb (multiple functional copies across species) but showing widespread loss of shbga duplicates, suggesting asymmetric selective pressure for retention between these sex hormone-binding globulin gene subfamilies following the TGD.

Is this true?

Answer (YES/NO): NO